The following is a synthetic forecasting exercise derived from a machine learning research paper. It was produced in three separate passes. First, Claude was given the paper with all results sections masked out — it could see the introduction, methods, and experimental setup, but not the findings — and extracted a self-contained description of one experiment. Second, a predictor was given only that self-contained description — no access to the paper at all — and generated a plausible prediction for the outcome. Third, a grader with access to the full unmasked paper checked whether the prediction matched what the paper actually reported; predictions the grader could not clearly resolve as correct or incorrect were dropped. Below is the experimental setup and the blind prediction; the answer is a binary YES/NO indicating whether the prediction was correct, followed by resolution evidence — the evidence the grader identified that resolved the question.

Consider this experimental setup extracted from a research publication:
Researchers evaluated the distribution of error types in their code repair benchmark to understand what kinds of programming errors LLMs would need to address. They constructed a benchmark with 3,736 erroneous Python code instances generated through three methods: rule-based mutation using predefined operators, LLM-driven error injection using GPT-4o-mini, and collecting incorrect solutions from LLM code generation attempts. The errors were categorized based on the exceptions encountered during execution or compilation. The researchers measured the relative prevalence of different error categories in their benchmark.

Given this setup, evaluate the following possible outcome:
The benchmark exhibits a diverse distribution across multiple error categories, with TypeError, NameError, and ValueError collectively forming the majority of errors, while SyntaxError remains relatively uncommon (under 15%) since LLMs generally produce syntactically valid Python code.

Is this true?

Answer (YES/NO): NO